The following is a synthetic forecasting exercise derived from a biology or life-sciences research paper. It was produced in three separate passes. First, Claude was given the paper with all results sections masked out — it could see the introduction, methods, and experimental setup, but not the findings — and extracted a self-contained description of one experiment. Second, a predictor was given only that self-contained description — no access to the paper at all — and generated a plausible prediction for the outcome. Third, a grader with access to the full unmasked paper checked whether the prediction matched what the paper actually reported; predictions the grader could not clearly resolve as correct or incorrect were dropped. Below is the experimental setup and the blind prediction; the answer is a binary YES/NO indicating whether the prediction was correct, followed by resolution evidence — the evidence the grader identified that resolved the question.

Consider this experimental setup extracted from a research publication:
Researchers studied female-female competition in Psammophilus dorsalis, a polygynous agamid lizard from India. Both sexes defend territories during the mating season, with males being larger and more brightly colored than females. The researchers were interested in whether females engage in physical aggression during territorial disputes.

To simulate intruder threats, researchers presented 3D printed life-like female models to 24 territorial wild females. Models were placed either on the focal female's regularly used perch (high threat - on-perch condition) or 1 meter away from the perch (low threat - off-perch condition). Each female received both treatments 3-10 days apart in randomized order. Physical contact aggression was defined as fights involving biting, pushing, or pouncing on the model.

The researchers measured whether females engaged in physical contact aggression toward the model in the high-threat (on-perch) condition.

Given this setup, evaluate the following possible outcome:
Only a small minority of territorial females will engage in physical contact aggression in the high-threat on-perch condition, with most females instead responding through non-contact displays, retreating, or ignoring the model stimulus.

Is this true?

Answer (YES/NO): NO